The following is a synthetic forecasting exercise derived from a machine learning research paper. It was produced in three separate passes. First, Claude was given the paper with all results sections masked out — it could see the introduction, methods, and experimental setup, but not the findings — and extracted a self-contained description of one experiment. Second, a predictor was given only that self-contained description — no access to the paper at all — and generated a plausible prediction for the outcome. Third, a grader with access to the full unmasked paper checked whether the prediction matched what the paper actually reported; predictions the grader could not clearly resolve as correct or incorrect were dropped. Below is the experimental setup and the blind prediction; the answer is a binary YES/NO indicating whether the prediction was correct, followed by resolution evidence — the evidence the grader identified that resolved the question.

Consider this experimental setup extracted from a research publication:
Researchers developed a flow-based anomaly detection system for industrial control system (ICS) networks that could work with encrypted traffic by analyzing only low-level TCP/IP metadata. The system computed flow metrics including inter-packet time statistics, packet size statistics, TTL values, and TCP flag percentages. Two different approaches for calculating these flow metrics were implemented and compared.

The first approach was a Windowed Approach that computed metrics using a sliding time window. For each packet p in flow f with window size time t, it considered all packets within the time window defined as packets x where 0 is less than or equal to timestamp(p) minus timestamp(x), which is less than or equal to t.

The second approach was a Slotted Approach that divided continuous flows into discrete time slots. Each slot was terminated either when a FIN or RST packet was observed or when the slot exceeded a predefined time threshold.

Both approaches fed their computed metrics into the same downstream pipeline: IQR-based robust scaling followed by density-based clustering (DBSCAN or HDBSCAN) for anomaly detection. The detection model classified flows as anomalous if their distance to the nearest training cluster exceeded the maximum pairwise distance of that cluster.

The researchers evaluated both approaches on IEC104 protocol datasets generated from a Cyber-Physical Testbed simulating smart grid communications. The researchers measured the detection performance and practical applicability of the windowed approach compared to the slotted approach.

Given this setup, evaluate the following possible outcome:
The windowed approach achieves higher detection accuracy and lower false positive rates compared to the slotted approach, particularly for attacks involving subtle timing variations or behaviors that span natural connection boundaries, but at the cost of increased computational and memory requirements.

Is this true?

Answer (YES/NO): NO